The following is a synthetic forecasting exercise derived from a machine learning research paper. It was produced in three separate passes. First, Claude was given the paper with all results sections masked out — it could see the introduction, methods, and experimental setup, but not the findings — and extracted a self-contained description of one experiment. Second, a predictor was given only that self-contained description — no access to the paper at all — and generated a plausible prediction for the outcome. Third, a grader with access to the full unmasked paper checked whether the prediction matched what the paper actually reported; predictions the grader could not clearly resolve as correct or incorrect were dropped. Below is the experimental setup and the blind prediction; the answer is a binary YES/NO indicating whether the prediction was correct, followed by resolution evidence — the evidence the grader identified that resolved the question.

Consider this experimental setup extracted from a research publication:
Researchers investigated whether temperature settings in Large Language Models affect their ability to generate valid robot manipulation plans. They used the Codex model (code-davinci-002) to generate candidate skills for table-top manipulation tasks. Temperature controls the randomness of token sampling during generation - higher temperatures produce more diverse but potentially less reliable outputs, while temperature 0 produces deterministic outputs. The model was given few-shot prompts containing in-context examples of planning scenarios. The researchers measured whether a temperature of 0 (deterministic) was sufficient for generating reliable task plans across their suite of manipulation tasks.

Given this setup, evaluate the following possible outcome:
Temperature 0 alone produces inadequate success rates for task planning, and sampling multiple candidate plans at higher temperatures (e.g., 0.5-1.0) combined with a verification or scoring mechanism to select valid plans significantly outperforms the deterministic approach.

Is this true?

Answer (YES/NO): NO